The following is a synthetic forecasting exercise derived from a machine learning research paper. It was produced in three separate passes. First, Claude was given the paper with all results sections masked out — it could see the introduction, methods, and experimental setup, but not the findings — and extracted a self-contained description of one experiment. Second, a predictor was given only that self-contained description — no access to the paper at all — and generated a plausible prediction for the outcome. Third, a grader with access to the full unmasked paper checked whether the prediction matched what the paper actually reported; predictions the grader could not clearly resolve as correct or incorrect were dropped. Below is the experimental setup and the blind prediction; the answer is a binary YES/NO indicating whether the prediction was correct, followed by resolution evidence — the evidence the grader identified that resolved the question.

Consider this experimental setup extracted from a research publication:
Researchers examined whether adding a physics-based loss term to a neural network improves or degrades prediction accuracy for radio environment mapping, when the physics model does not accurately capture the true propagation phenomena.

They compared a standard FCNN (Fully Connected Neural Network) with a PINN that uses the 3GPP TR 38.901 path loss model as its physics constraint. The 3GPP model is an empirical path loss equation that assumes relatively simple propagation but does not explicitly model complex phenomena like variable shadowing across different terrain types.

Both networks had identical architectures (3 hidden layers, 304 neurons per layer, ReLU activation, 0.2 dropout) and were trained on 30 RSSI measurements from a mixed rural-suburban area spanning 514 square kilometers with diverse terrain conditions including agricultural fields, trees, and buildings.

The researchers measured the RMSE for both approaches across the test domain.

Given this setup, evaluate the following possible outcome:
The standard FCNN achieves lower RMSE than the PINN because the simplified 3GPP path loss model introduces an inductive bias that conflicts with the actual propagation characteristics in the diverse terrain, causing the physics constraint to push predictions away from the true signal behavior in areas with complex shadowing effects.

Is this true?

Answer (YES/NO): YES